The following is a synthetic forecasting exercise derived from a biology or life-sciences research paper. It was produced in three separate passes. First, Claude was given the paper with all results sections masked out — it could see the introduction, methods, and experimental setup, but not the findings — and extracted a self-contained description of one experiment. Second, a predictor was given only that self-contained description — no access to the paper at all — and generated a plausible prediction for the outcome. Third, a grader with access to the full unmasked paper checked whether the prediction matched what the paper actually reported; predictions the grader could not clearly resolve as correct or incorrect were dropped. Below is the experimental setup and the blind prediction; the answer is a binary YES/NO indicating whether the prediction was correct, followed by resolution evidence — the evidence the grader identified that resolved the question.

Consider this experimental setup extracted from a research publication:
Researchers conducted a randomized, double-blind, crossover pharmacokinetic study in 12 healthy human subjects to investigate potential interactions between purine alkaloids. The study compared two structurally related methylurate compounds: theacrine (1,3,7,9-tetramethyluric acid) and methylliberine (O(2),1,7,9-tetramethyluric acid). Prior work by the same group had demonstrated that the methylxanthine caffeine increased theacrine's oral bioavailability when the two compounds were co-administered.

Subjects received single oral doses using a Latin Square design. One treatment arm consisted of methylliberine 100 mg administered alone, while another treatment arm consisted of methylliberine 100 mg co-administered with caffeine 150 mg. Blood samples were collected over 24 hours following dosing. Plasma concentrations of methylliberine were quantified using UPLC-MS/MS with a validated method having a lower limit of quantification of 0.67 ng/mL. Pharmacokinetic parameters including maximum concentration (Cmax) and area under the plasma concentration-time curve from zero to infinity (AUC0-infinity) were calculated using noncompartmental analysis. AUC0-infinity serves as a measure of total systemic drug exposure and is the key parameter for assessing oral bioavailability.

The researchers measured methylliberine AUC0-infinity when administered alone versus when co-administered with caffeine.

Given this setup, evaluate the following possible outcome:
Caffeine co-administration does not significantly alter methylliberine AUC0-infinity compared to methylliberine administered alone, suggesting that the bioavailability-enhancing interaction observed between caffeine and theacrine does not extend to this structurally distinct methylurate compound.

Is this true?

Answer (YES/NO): NO